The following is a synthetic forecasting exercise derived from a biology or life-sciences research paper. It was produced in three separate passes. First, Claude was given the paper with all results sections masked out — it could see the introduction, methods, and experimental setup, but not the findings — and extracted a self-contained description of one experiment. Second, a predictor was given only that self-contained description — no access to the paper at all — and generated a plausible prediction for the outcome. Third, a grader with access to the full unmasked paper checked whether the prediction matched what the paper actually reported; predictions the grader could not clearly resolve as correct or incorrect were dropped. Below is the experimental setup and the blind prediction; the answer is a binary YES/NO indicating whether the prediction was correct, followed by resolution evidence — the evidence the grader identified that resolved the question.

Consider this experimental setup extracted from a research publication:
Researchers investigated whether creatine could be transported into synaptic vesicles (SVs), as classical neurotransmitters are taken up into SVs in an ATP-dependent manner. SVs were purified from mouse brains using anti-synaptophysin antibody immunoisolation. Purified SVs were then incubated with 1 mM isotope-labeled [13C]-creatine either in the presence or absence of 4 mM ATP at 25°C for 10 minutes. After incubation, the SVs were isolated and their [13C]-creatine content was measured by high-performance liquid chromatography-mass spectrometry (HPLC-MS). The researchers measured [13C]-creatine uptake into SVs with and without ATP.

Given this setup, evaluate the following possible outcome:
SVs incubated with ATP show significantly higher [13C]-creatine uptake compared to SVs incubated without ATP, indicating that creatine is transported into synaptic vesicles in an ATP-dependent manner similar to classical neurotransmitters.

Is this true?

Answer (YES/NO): YES